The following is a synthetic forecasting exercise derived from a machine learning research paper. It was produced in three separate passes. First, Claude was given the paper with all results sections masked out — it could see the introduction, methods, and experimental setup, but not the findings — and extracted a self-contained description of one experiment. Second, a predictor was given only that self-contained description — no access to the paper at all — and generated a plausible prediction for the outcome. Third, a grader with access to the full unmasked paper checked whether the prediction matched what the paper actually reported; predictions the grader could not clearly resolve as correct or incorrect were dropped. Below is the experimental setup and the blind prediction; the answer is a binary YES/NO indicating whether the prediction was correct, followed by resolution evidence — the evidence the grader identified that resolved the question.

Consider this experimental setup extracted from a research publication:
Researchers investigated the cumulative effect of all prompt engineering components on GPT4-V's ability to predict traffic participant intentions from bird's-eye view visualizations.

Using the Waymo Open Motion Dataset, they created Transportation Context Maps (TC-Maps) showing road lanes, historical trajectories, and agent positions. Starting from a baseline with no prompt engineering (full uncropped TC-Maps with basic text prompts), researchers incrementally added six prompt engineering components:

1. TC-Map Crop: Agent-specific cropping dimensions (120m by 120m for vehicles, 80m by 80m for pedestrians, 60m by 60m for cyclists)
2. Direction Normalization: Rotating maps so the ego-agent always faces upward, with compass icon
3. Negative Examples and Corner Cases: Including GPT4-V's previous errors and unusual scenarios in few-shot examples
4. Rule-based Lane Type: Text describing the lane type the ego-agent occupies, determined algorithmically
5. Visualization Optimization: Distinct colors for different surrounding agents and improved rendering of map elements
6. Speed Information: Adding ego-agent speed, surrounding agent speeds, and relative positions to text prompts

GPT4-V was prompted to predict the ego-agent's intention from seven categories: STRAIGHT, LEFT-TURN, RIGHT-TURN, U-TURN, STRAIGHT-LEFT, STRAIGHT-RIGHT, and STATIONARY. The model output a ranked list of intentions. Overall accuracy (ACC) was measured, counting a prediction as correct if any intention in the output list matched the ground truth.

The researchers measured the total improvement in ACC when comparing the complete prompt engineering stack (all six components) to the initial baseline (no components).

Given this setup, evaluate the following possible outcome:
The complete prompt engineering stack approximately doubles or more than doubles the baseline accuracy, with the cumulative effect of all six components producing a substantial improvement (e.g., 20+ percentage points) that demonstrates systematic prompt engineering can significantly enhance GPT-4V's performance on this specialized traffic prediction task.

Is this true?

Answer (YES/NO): NO